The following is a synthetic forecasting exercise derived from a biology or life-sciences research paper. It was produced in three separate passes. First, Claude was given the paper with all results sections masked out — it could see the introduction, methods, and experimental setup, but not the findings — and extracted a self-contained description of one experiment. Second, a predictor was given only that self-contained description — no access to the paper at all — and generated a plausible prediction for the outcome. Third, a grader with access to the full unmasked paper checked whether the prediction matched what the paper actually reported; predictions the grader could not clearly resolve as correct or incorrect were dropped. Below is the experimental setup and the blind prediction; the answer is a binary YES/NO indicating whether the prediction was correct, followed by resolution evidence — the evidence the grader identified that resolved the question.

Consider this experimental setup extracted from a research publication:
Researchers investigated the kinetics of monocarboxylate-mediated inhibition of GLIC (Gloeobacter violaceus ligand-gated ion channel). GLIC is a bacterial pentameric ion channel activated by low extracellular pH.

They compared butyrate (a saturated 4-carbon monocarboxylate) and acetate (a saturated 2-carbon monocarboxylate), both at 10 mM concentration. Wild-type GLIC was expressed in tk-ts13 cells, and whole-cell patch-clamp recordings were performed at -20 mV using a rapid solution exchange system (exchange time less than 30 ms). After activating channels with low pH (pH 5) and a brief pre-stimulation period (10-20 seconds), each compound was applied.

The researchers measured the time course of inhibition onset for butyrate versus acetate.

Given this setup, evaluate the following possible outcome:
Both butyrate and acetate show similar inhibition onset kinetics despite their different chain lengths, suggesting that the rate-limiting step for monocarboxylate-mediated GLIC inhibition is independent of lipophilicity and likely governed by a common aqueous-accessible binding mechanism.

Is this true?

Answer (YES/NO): NO